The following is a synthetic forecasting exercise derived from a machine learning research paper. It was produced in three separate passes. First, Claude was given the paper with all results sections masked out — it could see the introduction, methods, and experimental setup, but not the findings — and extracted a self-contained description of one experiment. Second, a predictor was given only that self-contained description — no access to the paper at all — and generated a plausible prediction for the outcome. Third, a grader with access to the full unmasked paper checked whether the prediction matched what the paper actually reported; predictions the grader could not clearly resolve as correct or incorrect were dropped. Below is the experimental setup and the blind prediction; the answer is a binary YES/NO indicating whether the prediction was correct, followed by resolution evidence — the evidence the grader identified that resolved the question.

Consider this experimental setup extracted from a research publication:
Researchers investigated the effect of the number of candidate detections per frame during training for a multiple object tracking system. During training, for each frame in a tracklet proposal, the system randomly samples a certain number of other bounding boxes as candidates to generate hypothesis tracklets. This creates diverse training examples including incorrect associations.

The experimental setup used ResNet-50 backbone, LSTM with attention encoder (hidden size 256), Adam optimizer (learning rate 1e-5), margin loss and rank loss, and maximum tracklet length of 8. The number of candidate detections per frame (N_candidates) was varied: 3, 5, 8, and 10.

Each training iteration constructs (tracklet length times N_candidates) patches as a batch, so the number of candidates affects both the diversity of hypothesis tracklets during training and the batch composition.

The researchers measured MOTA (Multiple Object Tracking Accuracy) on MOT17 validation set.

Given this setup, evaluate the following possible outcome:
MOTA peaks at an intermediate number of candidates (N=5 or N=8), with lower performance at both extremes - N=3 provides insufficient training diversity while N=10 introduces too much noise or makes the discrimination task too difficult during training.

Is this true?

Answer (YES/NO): NO